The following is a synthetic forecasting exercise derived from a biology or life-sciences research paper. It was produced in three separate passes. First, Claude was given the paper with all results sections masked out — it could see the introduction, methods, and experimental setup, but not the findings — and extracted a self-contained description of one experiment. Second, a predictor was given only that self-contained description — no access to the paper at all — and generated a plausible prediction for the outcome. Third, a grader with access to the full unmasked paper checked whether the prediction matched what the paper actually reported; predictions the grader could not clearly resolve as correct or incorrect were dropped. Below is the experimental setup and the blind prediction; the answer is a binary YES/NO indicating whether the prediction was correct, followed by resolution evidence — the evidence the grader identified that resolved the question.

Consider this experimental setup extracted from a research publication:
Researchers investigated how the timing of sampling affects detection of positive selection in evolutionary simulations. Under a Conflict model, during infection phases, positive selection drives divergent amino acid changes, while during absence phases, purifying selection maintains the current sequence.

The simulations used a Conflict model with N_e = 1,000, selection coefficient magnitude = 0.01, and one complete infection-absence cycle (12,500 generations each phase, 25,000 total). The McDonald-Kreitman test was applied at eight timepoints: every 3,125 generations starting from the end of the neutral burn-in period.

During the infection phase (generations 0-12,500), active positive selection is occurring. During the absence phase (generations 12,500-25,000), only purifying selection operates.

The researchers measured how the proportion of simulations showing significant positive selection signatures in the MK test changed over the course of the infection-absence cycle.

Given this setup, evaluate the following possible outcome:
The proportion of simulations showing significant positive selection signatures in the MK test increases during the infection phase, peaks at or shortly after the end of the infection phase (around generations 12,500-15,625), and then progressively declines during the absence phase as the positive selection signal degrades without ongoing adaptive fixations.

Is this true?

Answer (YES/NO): NO